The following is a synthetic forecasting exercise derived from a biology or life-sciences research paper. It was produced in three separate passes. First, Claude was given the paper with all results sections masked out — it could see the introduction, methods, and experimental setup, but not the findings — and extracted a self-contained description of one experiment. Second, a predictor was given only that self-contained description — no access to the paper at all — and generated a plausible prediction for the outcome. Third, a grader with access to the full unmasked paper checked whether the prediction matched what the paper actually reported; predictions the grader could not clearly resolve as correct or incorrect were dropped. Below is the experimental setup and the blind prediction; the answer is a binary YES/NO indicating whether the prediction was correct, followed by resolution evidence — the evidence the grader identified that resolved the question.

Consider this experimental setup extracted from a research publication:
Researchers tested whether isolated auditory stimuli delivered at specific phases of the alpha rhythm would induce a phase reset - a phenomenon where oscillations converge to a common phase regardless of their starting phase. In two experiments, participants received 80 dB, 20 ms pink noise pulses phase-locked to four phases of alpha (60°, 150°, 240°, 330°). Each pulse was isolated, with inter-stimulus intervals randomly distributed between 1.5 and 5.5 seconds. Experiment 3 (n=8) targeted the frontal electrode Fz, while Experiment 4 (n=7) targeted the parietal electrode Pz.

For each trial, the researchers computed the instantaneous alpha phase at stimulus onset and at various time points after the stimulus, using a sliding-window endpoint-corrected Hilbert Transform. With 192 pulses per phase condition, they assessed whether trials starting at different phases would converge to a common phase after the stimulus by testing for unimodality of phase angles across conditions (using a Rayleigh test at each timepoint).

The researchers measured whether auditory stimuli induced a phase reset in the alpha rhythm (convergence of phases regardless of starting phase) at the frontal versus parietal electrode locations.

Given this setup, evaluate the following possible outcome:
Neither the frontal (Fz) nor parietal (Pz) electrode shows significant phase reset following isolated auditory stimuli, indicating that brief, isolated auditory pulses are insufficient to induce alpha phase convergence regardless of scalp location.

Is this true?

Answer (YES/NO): NO